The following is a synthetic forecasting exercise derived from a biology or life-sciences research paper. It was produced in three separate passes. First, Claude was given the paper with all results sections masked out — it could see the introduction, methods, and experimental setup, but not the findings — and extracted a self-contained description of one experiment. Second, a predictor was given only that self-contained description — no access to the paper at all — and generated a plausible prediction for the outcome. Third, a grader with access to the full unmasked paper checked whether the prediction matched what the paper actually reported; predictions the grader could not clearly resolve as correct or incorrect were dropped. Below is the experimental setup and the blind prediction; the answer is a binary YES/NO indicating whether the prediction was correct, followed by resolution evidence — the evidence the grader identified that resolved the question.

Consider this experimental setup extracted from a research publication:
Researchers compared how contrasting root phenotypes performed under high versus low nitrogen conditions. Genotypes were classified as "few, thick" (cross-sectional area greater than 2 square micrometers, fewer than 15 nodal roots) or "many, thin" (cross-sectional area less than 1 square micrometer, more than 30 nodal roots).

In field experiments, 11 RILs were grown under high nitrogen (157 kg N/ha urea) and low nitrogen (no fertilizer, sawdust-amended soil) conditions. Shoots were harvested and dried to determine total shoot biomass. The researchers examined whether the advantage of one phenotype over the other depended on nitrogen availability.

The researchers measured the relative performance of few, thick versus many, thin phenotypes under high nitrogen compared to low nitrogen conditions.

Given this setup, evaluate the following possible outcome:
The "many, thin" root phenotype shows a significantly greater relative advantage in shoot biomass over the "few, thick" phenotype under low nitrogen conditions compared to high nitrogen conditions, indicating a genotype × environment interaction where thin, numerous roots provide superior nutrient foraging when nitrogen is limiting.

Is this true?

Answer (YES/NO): NO